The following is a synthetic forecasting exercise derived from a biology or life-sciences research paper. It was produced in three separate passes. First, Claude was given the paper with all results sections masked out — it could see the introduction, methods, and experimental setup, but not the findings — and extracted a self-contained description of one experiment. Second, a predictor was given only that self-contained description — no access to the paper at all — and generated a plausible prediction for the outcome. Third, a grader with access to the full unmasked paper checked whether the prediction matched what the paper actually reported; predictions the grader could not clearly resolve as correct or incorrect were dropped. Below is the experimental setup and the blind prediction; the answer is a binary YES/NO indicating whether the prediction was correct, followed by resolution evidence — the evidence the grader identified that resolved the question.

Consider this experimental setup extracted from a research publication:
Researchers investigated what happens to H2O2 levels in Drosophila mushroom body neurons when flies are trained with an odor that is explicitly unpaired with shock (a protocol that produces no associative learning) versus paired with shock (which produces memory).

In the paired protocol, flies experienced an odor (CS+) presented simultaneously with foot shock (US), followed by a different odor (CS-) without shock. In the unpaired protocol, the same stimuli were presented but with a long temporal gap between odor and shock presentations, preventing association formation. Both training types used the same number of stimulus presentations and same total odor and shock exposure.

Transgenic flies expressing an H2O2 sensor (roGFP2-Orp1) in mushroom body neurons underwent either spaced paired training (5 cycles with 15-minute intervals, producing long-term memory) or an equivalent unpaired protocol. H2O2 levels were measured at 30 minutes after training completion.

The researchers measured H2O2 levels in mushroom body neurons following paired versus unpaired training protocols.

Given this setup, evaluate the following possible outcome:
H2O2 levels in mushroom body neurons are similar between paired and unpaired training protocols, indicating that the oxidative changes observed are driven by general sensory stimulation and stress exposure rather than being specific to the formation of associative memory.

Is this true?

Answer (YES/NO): NO